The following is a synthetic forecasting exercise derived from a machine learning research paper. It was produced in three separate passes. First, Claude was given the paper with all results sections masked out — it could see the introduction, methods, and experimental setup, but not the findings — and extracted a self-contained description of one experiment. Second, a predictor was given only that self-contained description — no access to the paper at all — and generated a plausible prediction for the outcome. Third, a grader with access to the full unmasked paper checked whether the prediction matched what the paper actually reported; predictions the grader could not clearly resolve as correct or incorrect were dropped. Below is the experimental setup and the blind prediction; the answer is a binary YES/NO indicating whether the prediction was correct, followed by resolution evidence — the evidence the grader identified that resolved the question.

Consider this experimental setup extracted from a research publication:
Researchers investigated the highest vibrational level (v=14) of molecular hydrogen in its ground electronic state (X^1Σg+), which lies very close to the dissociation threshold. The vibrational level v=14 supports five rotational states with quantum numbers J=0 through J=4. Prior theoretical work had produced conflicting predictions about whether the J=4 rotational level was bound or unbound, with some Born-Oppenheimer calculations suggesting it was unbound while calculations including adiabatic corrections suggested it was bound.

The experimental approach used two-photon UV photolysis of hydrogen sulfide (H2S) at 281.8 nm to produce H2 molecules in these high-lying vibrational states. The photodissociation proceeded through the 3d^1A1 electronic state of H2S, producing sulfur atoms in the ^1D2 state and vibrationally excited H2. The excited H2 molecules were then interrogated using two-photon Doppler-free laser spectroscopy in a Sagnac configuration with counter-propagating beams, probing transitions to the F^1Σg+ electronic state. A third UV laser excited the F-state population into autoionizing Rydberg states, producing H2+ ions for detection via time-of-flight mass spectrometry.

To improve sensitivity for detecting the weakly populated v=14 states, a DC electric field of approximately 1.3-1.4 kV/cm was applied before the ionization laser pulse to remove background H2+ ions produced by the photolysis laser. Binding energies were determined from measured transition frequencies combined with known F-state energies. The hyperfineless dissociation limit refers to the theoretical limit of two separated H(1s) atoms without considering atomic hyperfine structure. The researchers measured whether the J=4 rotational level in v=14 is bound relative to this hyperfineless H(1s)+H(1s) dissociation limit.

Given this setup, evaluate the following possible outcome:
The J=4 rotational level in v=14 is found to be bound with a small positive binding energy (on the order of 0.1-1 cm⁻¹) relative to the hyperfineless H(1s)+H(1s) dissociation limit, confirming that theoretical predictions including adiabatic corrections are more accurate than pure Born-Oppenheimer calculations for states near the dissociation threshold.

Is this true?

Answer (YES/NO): NO